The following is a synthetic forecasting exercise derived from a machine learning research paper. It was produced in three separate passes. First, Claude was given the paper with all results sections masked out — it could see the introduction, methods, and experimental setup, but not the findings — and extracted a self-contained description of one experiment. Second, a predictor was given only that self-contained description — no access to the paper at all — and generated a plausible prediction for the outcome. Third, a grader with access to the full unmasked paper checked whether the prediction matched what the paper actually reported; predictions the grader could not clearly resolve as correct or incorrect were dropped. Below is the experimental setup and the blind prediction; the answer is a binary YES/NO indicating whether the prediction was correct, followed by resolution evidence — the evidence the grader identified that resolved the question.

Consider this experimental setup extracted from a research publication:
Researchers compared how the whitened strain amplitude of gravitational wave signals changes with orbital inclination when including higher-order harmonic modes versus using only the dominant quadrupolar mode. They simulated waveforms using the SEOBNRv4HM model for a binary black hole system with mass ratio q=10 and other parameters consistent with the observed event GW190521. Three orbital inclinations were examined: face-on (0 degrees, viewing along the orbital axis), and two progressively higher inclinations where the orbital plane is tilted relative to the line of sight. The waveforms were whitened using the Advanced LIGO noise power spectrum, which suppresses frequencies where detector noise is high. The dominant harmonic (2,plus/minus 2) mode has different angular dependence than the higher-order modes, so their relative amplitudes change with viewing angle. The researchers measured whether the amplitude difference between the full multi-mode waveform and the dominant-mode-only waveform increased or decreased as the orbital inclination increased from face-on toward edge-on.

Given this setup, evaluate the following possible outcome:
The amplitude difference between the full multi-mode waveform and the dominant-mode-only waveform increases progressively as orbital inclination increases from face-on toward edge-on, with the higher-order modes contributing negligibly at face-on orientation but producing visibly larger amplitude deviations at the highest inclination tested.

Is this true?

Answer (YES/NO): YES